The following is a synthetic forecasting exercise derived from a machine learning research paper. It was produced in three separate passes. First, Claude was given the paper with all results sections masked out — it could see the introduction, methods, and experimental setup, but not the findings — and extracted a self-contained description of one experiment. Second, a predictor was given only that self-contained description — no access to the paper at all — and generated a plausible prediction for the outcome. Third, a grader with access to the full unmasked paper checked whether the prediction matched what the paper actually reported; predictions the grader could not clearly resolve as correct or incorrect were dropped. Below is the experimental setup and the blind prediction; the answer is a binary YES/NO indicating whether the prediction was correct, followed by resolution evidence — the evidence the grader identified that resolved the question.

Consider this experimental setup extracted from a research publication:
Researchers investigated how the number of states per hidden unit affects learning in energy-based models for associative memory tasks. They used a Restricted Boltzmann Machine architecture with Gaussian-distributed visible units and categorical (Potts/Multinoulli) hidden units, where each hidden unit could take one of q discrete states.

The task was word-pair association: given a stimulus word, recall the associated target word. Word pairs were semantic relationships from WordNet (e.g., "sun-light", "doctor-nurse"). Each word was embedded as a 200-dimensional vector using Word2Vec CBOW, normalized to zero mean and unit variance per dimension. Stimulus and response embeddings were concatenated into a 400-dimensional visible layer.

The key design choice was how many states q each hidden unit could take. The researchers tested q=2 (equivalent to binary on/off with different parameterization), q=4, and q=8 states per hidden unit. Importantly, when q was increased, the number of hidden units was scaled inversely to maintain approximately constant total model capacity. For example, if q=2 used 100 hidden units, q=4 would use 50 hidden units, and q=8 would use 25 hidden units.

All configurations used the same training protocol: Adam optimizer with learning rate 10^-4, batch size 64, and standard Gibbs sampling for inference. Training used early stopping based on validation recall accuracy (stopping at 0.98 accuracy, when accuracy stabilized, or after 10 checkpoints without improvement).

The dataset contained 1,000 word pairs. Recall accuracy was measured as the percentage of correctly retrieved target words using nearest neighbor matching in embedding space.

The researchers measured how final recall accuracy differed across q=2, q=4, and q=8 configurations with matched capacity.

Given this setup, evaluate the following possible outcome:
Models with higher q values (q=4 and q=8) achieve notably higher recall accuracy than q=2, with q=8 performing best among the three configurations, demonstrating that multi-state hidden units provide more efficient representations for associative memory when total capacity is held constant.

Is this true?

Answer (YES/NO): YES